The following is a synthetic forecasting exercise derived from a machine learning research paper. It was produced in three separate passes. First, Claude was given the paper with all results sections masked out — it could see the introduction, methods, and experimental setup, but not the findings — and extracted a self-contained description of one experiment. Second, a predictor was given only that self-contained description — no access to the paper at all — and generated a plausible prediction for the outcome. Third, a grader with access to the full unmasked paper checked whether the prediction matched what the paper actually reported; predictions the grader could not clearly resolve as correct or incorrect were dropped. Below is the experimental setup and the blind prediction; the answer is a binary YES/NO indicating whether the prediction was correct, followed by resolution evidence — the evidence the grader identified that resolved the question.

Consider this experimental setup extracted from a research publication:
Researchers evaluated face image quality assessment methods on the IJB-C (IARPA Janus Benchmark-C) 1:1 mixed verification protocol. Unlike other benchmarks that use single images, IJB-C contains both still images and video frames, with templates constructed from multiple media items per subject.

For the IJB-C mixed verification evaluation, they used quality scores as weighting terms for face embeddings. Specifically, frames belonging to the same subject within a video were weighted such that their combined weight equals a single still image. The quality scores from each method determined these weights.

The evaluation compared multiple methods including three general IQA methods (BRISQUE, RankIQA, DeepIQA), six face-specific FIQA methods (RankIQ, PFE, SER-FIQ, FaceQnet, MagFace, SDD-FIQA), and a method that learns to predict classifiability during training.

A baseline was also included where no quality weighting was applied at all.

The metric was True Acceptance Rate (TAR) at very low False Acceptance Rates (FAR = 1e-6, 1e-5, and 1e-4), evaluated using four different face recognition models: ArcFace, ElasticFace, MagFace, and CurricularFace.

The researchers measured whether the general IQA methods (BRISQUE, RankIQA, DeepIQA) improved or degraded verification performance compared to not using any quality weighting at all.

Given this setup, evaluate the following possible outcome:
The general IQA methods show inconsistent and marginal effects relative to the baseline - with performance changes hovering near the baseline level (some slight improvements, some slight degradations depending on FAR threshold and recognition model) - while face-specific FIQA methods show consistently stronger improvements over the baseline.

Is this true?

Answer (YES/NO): NO